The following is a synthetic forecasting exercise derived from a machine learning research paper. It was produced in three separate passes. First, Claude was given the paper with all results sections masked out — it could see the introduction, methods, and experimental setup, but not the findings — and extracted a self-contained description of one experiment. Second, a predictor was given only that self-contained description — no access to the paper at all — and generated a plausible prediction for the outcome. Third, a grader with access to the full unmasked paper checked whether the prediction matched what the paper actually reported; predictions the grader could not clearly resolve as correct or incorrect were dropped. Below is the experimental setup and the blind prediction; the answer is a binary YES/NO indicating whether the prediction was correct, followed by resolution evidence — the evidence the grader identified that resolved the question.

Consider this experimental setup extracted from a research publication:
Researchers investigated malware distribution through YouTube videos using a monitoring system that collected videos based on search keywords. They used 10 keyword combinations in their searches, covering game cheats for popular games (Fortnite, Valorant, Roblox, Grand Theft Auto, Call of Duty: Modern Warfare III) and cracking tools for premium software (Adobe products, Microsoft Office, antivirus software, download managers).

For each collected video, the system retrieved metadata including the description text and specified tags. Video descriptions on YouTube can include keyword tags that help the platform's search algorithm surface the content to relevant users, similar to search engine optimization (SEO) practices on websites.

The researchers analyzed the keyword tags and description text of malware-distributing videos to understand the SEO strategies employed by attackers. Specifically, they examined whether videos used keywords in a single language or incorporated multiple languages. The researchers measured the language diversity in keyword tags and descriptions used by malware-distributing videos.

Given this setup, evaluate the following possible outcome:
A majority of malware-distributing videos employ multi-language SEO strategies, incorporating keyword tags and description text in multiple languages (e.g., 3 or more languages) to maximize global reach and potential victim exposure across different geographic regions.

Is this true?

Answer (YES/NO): NO